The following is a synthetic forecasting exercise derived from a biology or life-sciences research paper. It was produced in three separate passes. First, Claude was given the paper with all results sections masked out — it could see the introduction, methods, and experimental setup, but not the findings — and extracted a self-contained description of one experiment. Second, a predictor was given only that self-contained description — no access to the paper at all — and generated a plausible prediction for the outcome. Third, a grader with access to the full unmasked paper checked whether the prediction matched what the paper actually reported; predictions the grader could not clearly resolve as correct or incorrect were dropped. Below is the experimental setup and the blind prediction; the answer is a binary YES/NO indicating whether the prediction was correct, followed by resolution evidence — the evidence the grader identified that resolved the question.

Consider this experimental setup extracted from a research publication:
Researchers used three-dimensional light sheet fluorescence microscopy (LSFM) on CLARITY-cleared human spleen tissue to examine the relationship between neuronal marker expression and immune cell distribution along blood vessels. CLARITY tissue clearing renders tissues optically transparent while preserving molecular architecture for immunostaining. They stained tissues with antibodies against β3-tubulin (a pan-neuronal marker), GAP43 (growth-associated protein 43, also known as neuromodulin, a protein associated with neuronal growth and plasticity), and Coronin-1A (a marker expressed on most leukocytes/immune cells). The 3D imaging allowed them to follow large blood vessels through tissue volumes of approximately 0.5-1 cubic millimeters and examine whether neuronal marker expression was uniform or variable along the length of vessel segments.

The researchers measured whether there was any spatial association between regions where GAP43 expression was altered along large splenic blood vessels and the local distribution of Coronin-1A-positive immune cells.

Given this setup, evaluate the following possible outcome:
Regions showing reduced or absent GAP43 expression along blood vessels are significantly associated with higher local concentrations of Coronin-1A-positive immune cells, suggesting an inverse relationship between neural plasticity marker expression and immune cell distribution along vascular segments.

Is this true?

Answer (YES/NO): YES